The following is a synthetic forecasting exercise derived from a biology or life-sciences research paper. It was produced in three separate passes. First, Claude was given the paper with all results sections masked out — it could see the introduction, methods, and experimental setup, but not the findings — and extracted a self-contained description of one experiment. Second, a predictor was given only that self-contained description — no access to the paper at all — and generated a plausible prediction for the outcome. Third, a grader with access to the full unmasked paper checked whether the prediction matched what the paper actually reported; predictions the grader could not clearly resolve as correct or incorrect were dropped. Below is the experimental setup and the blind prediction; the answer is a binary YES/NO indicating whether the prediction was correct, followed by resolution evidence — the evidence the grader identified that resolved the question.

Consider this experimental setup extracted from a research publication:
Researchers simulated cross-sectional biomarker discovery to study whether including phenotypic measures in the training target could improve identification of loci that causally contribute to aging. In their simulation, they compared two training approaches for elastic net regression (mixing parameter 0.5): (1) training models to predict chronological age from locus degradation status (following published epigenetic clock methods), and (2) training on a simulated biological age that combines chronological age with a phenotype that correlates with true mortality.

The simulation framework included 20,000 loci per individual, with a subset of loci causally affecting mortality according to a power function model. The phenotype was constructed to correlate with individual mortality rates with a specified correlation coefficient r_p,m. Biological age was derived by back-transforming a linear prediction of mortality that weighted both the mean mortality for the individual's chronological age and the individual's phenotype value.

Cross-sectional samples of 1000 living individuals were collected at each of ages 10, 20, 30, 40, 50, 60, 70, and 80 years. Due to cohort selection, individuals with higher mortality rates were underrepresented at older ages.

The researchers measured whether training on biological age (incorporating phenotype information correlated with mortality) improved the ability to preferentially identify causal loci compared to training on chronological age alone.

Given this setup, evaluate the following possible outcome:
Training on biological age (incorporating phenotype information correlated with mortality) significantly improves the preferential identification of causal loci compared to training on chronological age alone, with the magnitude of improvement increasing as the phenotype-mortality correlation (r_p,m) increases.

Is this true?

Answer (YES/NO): YES